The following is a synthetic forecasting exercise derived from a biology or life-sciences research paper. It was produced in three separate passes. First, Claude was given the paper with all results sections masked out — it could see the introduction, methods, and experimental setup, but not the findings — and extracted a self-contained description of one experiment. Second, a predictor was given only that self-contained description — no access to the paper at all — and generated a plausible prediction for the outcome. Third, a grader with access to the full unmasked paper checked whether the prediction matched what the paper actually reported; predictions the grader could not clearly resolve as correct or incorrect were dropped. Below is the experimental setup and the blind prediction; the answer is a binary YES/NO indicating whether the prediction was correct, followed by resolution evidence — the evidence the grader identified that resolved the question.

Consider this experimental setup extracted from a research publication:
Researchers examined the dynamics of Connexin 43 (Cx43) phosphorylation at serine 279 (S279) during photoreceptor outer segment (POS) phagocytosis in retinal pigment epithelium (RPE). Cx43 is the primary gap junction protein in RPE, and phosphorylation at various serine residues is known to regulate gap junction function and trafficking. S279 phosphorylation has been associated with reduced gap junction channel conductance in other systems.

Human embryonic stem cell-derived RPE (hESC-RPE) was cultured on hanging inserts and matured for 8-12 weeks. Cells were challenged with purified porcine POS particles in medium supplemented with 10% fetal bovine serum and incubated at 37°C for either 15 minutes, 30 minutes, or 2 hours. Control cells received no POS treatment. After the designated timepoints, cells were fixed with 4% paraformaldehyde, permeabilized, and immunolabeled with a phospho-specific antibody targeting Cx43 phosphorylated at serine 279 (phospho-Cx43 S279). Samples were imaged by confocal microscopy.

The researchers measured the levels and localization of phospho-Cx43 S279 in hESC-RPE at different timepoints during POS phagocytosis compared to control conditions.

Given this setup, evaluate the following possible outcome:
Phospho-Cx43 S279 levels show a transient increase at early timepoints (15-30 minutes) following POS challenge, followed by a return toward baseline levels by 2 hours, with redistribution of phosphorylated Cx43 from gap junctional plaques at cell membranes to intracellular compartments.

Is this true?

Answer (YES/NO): NO